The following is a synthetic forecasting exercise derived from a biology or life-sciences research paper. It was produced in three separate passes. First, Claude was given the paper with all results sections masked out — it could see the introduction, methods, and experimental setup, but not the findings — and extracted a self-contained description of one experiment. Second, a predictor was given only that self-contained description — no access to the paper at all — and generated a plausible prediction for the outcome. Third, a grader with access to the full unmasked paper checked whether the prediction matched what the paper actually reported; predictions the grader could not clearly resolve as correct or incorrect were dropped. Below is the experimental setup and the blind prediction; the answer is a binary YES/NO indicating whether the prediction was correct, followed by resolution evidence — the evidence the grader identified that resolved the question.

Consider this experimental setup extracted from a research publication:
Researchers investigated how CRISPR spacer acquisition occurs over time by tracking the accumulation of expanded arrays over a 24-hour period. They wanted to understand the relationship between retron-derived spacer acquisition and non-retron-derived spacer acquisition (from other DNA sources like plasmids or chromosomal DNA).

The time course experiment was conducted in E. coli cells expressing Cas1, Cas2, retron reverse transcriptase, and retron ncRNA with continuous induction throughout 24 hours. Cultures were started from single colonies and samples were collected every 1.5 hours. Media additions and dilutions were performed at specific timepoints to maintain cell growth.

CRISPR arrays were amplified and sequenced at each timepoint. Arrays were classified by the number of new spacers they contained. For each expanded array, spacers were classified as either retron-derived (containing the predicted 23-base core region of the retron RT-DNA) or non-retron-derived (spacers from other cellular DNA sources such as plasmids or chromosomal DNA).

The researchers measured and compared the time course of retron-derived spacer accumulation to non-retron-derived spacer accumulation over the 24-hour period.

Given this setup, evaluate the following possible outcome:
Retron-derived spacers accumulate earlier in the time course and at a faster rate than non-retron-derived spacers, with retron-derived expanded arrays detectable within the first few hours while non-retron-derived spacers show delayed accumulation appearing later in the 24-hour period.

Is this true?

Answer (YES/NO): NO